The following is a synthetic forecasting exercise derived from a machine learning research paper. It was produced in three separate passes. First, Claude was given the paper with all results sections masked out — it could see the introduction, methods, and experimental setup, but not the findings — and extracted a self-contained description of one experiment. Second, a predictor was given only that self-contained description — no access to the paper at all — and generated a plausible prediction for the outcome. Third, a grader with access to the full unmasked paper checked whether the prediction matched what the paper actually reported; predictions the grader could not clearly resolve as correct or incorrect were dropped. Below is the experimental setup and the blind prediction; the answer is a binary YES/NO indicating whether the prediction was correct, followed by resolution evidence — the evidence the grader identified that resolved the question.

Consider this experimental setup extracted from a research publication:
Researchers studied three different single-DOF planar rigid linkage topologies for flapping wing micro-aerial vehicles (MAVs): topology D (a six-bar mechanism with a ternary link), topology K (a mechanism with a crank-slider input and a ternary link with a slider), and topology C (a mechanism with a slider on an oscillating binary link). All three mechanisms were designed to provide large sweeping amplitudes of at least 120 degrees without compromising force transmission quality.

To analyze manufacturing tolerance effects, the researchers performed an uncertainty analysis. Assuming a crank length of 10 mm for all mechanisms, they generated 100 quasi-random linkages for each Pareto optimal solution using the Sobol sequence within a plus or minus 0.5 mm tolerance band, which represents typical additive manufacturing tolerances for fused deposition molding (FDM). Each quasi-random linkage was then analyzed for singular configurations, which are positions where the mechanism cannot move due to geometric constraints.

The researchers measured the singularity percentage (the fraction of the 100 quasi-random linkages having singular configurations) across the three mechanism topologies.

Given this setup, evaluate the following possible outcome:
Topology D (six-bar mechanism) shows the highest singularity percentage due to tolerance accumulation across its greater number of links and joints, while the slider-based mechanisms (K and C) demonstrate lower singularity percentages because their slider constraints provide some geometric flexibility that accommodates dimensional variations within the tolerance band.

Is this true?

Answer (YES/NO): NO